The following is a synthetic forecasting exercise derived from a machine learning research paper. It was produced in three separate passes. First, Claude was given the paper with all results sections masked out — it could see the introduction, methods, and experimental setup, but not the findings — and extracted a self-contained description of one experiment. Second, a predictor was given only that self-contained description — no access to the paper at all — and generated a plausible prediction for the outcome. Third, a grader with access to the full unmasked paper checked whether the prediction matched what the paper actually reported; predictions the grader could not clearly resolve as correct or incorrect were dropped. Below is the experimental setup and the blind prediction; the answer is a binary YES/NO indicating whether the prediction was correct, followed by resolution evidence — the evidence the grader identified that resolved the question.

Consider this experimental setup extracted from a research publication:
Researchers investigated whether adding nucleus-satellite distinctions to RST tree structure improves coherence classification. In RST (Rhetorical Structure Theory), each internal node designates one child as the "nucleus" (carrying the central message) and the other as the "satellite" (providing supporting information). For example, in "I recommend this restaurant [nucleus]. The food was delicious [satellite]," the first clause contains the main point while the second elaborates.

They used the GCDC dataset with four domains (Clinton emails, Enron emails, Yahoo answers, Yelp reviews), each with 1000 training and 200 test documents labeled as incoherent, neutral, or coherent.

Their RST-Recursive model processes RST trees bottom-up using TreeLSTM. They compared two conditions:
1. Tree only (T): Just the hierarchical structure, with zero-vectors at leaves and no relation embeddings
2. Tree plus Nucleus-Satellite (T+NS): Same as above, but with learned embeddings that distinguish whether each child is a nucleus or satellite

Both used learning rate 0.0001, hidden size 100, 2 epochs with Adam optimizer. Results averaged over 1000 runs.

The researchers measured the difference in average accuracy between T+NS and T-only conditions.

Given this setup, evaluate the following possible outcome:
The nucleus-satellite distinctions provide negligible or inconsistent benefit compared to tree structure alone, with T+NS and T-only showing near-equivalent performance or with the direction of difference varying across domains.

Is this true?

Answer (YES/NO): YES